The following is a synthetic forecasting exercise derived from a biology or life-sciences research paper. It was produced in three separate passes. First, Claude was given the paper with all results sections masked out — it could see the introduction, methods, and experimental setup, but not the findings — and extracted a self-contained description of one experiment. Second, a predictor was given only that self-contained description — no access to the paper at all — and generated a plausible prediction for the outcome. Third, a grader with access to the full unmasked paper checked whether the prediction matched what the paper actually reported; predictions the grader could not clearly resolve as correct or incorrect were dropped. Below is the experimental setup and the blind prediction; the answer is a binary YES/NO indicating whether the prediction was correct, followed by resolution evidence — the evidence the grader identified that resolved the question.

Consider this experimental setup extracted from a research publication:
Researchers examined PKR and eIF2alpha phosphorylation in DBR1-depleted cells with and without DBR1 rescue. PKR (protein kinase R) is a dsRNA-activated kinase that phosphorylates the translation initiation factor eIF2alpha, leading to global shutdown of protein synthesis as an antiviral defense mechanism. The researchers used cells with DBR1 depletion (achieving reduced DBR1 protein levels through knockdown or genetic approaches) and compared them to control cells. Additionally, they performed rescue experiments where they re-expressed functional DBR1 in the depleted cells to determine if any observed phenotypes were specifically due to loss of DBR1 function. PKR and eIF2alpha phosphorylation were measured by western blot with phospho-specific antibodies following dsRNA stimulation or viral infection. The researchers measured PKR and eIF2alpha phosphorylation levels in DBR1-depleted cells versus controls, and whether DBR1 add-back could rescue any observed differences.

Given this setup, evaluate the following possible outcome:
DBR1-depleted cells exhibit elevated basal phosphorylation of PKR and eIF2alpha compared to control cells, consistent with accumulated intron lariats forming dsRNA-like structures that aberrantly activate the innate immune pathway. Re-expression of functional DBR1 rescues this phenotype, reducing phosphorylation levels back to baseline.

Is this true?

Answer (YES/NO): NO